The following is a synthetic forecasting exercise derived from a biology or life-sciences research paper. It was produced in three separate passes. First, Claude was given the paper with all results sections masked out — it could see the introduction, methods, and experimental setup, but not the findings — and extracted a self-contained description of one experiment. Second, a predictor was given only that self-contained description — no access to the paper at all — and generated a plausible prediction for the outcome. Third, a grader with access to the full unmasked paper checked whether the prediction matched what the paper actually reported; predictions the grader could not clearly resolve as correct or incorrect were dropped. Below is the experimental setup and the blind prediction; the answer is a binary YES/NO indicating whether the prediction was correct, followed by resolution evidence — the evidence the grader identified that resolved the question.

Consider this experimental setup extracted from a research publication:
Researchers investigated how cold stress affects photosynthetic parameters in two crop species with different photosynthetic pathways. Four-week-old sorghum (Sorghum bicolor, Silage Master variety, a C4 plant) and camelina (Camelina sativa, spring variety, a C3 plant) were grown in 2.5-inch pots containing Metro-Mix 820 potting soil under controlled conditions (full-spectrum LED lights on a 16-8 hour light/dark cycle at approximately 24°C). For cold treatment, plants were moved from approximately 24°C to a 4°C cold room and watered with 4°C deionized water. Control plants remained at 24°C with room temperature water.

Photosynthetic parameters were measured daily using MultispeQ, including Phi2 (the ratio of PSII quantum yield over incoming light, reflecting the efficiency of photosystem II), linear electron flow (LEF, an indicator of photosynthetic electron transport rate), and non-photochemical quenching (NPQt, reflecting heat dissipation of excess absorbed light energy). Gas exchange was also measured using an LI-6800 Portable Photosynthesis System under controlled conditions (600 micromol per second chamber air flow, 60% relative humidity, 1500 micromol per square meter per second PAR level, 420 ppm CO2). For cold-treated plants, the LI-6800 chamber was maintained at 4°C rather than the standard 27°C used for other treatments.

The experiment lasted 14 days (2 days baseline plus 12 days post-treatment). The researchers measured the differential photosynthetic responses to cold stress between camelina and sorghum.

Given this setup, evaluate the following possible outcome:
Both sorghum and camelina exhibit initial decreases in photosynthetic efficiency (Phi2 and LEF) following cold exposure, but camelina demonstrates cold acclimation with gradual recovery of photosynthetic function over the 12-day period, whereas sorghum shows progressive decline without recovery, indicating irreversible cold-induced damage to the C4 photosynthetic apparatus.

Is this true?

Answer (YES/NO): NO